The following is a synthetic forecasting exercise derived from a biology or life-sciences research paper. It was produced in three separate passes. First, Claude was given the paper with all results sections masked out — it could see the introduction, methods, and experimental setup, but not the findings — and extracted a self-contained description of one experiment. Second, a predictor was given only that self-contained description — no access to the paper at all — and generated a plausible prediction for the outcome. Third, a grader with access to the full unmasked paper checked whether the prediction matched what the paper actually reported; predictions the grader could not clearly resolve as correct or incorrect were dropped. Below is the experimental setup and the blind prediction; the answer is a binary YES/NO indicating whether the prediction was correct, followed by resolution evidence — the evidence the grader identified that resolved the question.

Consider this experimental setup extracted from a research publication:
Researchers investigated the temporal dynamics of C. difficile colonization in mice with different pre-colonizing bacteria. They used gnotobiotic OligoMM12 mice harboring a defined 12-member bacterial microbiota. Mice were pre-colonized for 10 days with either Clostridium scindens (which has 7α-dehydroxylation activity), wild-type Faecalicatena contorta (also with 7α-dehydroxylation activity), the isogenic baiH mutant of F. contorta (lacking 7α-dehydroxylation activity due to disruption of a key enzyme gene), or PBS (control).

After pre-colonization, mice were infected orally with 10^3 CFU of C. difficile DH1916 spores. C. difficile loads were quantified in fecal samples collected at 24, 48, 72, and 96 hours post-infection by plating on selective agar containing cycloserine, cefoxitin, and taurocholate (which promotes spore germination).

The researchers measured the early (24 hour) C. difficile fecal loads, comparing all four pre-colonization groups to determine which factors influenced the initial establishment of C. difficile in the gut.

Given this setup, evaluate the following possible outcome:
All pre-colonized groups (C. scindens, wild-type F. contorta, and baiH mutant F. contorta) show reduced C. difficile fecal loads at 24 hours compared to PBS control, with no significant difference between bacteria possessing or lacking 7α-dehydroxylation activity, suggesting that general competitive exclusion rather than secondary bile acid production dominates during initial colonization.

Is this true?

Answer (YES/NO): NO